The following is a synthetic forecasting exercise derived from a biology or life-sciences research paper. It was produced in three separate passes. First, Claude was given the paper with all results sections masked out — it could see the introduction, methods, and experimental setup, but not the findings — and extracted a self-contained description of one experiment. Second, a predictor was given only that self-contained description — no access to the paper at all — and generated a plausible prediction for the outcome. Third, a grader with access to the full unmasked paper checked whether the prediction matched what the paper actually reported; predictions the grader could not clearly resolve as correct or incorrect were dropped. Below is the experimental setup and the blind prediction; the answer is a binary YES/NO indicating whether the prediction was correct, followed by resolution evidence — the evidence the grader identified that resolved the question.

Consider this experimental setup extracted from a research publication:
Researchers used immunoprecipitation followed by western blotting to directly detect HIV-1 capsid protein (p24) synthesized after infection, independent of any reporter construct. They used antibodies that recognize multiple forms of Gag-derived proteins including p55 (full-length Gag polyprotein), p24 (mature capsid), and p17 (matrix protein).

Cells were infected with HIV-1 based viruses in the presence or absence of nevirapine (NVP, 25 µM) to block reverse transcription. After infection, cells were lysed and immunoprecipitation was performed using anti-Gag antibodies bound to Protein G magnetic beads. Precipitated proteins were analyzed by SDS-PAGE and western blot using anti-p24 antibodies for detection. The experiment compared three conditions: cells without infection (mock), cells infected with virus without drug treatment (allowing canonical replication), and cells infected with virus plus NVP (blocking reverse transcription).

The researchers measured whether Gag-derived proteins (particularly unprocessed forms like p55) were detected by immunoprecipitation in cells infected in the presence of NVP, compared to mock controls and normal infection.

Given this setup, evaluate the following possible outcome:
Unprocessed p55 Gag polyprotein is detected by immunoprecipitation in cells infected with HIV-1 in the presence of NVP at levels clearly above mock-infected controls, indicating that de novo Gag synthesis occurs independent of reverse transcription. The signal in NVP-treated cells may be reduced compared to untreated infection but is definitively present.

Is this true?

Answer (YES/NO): YES